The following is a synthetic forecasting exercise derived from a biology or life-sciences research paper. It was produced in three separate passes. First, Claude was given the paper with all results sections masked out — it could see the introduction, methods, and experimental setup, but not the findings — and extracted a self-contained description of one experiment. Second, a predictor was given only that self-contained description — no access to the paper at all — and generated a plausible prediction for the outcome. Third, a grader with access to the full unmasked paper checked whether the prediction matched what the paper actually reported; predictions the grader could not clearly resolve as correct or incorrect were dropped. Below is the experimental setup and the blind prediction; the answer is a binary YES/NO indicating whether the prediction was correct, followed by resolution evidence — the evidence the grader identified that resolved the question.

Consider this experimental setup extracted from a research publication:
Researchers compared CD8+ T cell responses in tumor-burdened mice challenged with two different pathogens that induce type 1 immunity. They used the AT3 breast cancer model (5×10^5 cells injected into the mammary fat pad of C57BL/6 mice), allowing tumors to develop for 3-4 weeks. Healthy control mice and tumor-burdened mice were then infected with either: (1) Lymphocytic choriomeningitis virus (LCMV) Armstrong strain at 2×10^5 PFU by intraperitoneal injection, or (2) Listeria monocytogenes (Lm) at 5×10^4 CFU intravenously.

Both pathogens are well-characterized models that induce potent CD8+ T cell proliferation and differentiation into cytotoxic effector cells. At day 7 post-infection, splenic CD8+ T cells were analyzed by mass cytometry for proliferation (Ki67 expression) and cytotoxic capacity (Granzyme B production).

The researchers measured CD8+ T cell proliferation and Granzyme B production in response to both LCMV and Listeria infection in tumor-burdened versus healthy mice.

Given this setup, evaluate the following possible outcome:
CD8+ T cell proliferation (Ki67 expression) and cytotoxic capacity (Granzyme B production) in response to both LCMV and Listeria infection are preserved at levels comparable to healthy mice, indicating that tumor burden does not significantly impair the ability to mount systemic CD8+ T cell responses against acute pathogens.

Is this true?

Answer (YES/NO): NO